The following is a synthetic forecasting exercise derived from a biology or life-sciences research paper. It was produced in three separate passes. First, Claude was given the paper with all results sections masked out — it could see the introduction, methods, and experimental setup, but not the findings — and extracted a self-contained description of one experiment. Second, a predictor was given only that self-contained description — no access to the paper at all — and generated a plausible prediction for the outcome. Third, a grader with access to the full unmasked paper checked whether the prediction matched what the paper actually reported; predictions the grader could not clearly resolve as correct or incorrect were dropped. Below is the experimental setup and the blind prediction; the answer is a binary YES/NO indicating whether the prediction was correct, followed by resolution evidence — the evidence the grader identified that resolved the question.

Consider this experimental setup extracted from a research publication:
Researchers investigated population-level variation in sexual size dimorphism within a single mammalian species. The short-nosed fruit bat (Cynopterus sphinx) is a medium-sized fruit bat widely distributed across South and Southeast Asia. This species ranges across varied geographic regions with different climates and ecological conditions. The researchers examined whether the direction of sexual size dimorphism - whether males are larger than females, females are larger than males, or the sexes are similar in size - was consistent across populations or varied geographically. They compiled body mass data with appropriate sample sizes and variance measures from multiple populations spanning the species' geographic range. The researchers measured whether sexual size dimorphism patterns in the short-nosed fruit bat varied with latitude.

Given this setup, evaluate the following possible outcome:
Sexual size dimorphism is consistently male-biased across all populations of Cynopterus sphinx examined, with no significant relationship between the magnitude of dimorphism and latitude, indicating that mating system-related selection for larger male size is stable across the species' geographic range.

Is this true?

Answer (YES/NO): NO